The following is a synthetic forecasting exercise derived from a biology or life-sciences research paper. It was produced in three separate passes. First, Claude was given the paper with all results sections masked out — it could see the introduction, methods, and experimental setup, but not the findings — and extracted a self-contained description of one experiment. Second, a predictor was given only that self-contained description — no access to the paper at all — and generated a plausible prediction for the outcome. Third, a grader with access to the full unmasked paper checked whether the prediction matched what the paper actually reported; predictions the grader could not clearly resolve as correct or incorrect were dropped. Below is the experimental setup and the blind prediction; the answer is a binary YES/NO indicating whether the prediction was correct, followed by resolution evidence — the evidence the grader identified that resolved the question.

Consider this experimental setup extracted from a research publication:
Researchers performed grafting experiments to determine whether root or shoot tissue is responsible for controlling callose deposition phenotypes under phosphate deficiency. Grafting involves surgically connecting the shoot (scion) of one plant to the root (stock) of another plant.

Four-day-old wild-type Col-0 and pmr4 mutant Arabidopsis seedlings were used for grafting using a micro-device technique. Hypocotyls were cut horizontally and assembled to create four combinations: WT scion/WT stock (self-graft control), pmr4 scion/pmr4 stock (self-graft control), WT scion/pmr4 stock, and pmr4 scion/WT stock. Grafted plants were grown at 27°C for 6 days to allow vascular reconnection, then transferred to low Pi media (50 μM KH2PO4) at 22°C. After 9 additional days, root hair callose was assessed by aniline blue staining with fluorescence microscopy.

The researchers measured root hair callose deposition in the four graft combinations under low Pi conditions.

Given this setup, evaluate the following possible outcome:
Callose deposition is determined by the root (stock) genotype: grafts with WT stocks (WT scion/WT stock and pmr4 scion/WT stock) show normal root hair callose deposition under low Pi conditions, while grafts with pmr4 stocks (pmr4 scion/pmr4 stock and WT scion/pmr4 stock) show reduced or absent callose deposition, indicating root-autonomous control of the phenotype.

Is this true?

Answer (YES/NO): YES